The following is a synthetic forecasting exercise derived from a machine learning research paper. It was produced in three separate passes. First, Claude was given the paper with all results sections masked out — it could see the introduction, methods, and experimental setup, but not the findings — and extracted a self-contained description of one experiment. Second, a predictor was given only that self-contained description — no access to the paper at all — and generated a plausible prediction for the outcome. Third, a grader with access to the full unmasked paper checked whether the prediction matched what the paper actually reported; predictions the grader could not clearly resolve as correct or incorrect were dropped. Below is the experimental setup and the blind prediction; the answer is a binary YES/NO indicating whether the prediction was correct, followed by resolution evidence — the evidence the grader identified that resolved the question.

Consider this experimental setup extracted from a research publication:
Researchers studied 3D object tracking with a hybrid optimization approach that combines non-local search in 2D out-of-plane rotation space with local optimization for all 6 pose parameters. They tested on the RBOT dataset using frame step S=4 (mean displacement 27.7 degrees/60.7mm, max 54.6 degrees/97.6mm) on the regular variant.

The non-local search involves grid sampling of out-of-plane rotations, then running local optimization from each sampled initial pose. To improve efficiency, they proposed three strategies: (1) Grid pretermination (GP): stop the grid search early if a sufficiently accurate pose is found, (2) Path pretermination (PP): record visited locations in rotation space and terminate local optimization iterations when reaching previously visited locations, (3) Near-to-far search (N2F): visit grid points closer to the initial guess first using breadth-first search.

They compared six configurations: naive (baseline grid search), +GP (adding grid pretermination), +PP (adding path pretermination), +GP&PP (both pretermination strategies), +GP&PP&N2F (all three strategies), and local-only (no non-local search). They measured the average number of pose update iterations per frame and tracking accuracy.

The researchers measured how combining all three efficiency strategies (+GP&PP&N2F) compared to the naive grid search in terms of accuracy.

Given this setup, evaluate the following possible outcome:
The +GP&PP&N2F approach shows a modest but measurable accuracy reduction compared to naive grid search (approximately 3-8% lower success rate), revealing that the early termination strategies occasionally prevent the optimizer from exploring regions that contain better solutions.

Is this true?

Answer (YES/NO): YES